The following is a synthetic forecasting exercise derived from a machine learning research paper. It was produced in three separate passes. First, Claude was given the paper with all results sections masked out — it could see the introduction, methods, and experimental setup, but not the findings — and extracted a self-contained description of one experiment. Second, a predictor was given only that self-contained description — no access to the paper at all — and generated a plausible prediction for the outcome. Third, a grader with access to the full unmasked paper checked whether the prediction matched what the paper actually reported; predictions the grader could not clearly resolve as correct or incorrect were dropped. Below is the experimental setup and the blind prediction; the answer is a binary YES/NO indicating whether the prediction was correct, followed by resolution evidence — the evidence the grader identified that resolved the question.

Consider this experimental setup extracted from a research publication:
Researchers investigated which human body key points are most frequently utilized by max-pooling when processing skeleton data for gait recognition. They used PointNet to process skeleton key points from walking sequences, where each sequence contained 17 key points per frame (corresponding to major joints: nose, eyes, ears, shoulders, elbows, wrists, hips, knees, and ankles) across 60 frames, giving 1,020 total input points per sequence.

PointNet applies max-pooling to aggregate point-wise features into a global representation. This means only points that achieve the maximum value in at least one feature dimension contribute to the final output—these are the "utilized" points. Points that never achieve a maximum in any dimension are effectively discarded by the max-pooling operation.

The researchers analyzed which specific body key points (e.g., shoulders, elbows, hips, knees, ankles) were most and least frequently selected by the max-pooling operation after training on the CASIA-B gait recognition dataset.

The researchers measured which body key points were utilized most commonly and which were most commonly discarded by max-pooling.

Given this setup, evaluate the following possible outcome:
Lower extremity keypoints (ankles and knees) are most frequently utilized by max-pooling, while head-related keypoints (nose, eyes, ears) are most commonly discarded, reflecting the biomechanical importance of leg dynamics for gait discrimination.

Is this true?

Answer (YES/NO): NO